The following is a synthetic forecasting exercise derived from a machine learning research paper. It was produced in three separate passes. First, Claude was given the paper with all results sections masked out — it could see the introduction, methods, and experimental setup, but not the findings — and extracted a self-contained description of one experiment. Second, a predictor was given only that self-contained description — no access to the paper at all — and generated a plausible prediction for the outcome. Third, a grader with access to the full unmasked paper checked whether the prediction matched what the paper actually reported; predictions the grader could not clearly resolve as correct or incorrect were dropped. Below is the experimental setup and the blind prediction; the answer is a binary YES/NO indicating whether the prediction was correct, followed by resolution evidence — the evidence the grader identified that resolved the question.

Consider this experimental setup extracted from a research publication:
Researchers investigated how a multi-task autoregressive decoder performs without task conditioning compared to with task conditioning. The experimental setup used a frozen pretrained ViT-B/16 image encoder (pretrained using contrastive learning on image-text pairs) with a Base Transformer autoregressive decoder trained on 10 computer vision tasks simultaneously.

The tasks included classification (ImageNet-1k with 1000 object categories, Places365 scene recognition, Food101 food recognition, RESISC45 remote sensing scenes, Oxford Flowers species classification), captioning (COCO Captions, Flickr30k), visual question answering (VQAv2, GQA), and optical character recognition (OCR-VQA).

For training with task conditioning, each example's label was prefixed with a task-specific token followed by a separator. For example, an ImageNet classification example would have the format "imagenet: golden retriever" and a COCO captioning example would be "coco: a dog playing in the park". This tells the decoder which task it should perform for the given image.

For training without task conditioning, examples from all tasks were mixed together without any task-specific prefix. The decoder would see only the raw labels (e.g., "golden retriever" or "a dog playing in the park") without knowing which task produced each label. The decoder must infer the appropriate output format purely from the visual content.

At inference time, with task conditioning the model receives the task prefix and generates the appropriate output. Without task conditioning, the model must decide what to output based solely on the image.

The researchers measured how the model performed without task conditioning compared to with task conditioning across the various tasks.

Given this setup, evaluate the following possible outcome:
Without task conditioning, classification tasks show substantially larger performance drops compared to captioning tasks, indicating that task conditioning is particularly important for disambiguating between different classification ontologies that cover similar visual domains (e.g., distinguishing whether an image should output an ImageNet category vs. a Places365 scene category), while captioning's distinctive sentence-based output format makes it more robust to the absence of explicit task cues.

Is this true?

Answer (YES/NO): NO